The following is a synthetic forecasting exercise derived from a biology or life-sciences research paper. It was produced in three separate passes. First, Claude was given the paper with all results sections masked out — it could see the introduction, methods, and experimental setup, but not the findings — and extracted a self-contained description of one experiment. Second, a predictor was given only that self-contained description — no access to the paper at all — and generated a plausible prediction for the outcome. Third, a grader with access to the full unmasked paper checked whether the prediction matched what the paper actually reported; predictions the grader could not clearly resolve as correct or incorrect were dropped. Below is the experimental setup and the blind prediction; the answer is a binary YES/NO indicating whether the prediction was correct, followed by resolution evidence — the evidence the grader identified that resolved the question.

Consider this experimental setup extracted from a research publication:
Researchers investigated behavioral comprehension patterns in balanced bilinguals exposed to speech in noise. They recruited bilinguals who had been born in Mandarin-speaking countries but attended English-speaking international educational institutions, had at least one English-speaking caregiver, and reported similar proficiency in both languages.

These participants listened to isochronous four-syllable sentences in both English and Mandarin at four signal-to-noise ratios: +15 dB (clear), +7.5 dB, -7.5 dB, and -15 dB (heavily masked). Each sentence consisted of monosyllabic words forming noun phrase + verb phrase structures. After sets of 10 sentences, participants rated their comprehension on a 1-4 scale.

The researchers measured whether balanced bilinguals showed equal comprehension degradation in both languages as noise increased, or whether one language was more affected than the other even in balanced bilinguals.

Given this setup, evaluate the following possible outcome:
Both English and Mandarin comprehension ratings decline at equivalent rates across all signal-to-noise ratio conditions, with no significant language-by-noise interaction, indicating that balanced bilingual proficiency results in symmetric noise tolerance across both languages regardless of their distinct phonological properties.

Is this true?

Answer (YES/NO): YES